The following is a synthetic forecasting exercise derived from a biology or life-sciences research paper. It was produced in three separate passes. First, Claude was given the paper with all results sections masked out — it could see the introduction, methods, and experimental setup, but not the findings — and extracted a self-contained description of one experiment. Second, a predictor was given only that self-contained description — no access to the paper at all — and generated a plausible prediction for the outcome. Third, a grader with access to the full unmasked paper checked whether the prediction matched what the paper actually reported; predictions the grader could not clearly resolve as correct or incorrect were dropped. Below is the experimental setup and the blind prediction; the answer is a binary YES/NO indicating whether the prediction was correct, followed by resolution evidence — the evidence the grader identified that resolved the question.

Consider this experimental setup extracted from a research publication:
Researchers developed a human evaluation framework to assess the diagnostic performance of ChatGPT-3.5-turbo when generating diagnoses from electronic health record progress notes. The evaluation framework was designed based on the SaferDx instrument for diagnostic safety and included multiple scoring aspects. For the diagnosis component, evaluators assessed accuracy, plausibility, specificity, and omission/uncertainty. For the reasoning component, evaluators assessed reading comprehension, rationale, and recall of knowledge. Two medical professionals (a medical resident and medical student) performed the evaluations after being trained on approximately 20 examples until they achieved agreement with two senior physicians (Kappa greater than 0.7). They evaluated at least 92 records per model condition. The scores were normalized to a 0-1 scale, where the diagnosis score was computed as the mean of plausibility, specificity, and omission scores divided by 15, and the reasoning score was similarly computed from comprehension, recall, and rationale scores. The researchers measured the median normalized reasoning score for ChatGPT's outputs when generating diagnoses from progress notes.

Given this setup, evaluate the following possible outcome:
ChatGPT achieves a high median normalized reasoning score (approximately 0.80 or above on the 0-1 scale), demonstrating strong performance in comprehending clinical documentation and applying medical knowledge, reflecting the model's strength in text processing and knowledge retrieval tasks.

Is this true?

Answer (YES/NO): YES